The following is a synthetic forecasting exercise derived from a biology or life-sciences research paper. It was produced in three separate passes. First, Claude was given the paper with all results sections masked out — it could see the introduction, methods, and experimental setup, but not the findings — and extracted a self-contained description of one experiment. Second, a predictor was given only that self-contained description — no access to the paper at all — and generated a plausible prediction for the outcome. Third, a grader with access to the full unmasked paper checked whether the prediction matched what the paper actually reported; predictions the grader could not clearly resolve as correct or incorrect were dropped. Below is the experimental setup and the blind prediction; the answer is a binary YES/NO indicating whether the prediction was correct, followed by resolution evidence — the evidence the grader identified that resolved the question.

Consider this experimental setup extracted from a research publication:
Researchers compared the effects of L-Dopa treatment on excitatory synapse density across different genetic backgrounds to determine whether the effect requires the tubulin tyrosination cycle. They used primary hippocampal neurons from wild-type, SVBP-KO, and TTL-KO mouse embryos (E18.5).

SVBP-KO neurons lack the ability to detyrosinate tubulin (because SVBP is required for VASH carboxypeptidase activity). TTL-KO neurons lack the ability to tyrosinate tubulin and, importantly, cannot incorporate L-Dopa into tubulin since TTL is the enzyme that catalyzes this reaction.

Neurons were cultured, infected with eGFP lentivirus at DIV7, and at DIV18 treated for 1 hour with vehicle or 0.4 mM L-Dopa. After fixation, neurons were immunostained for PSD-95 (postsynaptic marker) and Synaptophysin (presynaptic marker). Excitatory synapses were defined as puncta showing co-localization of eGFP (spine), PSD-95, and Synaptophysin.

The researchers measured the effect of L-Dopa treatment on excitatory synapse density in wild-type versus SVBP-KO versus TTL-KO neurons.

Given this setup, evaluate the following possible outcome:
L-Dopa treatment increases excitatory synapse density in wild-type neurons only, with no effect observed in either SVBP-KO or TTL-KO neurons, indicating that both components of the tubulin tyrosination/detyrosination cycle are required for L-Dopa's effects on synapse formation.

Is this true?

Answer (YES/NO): NO